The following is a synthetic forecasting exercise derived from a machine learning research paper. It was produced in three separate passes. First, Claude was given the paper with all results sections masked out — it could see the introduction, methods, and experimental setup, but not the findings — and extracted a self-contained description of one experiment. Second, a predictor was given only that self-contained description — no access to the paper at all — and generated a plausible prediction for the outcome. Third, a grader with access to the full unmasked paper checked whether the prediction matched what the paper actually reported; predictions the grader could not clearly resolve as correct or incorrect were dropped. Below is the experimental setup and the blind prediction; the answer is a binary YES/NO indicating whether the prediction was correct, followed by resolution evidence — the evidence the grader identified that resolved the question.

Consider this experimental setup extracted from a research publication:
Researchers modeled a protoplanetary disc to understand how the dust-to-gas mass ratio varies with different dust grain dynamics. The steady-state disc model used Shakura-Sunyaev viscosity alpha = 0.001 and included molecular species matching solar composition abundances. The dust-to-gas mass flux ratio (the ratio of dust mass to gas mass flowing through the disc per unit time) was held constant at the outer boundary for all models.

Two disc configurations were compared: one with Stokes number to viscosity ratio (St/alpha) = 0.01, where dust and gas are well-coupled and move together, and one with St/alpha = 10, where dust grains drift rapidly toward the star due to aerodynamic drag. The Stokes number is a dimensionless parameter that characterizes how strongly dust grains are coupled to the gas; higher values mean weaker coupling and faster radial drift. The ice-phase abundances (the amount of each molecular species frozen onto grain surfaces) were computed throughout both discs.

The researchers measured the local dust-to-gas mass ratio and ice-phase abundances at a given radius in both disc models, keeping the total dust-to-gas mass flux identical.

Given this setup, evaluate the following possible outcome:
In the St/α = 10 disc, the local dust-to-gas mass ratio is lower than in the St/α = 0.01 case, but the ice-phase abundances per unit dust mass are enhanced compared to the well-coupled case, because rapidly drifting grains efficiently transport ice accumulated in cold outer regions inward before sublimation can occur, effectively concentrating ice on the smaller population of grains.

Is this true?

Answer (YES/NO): NO